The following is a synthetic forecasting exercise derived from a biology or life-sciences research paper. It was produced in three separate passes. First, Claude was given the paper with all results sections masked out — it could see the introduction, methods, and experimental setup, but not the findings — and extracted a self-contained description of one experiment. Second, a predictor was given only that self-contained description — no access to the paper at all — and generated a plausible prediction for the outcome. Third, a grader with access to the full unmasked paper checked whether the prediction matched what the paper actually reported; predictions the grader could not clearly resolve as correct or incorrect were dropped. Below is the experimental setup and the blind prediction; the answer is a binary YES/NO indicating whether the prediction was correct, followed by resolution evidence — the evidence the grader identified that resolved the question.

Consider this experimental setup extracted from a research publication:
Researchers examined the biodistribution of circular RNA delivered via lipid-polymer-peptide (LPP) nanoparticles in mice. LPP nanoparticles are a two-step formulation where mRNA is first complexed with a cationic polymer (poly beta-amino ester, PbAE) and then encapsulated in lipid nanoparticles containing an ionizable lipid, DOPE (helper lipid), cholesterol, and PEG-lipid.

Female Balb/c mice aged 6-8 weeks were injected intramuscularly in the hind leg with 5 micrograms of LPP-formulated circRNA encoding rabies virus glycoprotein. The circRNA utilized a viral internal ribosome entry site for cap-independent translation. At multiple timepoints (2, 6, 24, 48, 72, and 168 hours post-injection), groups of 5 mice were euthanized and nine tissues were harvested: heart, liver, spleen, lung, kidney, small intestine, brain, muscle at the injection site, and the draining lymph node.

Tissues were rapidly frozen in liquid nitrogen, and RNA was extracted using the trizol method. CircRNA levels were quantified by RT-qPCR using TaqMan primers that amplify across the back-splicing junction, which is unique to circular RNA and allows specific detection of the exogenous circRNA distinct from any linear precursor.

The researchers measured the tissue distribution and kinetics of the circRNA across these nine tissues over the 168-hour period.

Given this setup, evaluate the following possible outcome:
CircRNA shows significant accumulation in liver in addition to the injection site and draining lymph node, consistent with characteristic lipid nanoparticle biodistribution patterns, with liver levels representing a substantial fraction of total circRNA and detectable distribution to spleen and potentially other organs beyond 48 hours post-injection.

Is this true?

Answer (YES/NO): NO